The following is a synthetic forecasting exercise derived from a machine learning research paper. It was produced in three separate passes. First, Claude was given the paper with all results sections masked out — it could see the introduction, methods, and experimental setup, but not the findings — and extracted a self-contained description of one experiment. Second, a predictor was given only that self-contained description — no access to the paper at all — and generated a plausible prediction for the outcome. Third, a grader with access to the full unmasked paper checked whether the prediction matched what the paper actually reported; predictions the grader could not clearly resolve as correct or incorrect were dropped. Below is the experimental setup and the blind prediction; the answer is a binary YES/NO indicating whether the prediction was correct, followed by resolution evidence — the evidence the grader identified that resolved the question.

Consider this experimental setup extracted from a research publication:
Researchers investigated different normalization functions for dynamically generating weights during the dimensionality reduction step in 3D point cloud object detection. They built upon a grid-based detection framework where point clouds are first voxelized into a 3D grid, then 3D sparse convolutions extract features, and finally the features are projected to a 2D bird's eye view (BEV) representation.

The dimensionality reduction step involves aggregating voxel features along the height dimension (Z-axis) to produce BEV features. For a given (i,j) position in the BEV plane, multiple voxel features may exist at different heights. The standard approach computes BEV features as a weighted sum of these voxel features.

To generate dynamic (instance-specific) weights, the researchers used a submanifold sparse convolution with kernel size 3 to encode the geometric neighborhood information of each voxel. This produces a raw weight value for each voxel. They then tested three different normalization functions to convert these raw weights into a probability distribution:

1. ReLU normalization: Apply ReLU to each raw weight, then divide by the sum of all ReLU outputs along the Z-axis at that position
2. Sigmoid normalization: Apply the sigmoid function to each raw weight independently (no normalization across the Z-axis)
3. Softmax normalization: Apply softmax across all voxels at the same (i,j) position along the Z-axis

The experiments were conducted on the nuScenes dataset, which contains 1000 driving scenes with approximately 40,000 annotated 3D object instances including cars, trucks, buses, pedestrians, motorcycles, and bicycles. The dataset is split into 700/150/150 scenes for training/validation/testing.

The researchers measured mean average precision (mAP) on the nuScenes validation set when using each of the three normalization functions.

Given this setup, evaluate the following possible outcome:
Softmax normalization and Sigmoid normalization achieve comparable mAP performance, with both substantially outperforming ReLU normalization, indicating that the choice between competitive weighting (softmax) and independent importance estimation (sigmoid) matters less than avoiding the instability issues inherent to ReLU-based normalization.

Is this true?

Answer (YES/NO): NO